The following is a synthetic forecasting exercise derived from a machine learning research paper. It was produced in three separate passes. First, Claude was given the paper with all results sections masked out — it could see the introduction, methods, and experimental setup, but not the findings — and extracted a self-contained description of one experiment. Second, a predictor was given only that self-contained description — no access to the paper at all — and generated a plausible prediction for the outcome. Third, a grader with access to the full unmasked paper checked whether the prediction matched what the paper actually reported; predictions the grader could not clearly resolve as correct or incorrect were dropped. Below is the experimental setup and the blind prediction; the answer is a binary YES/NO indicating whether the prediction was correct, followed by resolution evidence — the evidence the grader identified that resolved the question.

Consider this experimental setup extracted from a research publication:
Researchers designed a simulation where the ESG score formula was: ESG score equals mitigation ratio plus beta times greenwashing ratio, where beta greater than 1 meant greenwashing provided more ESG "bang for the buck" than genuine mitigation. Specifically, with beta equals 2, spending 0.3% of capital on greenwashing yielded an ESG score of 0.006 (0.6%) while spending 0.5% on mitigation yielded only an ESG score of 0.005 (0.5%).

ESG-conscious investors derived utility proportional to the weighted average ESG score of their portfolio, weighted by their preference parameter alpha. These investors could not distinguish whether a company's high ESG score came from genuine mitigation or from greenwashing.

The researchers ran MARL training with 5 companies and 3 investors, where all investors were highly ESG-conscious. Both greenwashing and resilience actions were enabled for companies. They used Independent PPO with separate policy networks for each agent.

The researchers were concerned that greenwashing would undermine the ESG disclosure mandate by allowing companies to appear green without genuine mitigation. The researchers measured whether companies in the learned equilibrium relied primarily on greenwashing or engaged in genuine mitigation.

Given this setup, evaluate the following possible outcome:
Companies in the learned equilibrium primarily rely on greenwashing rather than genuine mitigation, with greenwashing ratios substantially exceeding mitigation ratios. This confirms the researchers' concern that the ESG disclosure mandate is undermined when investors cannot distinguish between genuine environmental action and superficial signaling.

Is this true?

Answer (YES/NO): NO